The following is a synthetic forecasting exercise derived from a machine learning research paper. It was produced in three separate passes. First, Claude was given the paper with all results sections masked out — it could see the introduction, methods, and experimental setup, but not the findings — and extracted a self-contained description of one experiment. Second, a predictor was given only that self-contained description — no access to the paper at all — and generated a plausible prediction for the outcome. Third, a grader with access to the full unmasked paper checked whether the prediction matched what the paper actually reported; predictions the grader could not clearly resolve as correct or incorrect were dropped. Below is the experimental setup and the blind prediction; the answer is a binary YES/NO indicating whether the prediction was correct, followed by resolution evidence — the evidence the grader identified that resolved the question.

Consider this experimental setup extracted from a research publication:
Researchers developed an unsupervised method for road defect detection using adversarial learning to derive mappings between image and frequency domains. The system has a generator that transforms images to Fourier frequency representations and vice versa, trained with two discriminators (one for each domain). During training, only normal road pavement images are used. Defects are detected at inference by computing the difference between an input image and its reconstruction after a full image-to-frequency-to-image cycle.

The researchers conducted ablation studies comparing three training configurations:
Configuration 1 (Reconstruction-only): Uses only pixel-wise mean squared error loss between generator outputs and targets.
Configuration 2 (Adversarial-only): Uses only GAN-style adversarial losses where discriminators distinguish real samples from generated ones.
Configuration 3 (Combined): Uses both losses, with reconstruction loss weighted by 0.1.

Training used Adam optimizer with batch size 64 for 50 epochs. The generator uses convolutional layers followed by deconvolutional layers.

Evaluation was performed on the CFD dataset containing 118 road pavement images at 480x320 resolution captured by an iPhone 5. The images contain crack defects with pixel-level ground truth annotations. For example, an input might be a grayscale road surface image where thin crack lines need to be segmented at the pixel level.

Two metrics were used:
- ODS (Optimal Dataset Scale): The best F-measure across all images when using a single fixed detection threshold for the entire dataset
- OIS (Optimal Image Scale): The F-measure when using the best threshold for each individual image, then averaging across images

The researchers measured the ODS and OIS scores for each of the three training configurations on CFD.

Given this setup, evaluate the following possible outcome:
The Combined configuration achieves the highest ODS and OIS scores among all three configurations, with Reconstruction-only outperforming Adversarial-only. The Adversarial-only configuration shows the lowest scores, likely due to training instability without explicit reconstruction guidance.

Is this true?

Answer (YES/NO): NO